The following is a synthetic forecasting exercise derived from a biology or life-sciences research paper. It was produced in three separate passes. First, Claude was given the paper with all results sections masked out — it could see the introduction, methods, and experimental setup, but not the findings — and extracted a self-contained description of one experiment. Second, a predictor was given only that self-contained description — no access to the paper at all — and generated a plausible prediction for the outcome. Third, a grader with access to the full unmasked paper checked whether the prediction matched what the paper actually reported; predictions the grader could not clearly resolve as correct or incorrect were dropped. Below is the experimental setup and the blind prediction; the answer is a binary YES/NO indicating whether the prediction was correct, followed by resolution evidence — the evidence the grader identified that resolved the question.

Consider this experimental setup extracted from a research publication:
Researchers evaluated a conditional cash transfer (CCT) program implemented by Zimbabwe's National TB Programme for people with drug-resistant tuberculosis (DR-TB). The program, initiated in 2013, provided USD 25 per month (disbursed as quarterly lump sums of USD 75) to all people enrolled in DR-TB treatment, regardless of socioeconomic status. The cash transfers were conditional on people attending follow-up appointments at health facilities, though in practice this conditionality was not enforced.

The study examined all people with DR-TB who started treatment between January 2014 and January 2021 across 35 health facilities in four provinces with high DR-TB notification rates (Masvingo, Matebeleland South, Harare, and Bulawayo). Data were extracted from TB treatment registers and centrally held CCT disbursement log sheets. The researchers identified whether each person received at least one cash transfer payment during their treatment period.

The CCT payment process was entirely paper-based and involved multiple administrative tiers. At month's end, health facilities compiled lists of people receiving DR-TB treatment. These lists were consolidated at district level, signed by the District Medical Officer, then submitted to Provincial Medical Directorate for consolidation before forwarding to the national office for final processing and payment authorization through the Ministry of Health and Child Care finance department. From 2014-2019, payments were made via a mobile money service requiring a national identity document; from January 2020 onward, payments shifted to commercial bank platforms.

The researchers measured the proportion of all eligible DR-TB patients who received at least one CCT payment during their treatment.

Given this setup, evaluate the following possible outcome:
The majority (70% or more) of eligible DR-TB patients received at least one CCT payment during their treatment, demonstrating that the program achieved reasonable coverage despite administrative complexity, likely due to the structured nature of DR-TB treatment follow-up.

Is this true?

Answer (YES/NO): NO